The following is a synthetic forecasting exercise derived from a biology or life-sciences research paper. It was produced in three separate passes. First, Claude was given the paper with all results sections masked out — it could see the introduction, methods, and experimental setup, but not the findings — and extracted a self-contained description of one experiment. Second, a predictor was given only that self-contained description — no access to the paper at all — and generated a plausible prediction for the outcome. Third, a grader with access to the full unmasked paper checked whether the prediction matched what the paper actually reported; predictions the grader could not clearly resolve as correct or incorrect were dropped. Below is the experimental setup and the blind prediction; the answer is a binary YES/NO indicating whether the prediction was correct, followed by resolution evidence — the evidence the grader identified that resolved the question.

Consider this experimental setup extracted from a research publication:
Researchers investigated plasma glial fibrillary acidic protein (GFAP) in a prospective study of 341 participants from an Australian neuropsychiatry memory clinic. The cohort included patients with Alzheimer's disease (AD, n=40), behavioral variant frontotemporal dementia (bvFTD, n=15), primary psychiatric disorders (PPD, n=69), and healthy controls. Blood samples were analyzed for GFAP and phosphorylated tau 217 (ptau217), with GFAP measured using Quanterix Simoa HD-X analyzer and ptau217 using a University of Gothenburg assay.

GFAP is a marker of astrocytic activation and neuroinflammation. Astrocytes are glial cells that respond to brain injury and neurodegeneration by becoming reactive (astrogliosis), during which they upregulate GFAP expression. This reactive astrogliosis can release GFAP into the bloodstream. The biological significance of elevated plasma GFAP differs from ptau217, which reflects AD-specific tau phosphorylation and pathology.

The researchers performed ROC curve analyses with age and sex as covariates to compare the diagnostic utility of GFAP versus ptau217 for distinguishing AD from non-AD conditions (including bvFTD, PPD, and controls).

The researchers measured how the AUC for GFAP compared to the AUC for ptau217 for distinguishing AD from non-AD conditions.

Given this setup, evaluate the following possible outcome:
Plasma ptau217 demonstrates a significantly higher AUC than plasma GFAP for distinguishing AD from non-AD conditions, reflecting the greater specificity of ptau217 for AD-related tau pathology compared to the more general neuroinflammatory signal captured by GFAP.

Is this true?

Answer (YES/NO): NO